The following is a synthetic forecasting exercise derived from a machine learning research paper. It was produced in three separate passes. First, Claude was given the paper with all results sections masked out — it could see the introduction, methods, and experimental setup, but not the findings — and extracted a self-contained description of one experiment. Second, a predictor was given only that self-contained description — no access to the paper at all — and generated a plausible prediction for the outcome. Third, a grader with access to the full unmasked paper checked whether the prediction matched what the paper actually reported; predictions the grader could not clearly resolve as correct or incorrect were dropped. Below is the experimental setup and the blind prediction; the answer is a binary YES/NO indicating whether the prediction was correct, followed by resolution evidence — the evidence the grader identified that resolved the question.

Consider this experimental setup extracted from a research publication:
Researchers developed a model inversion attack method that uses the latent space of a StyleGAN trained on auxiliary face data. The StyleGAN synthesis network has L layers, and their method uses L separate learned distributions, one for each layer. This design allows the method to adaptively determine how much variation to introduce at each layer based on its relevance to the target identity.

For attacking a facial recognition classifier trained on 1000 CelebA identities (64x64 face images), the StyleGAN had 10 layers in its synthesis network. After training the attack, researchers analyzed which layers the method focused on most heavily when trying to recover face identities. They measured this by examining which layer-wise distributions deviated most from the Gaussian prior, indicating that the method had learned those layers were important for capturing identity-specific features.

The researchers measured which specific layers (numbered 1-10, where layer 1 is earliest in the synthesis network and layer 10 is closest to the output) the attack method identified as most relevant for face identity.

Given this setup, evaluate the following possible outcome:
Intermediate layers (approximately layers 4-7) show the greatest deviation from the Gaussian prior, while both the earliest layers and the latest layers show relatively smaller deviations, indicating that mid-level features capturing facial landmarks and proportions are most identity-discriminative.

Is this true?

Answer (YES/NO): NO